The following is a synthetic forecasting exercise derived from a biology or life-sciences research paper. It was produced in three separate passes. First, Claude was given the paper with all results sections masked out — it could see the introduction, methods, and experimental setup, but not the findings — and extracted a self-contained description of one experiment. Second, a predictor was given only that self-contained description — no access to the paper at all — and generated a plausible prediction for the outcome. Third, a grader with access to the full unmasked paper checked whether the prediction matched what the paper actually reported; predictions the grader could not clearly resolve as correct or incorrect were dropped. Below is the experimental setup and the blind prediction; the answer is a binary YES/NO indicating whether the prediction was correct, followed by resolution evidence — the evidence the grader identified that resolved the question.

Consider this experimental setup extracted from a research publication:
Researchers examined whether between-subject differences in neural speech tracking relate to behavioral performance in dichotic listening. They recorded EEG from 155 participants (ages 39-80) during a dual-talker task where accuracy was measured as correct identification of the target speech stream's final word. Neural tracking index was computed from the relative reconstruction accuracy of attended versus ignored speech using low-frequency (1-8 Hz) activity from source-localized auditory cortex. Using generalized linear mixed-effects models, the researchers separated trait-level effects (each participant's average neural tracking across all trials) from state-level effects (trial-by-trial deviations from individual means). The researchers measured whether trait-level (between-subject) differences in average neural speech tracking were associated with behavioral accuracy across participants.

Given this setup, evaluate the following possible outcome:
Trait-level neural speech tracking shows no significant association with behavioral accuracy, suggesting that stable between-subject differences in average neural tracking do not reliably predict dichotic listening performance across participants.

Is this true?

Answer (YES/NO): YES